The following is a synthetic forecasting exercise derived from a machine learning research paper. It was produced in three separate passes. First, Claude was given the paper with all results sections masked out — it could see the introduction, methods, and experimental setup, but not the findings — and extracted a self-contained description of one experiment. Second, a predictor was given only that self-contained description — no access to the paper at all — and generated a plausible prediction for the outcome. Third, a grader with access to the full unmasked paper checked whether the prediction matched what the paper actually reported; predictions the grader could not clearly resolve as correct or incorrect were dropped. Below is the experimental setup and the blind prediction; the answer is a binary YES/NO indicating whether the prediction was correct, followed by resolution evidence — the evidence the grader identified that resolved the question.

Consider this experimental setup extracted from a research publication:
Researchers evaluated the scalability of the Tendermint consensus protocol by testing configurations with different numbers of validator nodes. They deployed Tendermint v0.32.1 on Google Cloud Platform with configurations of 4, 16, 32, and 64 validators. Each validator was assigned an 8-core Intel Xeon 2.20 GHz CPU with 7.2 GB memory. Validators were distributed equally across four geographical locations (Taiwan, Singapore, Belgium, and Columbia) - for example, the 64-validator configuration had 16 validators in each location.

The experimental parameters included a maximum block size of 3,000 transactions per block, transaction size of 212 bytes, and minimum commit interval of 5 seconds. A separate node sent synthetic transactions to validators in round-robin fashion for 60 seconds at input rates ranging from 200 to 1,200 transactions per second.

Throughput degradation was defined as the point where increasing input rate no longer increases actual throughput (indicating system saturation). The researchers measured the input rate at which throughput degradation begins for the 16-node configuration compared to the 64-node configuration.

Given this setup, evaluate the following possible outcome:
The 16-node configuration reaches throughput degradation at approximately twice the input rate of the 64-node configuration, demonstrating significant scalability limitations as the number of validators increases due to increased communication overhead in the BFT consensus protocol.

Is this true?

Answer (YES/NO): NO